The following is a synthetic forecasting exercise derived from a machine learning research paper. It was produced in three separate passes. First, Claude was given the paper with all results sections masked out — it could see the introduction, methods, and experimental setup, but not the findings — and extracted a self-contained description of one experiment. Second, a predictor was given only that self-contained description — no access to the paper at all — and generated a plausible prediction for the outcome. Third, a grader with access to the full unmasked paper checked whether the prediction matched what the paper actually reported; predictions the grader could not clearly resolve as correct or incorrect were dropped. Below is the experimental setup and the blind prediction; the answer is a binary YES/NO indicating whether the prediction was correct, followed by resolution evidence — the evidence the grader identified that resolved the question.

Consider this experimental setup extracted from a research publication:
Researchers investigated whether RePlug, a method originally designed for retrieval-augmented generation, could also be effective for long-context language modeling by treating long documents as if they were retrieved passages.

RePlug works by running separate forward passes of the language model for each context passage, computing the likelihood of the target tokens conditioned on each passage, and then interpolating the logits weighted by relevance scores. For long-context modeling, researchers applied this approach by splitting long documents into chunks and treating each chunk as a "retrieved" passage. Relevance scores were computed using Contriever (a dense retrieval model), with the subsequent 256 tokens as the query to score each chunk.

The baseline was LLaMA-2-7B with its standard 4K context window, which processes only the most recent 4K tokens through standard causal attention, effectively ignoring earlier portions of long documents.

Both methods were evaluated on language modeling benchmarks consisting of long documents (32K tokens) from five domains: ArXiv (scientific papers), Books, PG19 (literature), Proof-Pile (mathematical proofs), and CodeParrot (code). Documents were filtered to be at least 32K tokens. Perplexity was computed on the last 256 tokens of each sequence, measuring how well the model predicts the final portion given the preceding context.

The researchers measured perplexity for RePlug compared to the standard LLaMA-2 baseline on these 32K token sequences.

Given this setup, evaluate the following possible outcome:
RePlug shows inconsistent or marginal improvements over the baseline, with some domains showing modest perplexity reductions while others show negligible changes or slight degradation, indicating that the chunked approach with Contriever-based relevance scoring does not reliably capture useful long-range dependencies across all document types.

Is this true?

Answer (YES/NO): NO